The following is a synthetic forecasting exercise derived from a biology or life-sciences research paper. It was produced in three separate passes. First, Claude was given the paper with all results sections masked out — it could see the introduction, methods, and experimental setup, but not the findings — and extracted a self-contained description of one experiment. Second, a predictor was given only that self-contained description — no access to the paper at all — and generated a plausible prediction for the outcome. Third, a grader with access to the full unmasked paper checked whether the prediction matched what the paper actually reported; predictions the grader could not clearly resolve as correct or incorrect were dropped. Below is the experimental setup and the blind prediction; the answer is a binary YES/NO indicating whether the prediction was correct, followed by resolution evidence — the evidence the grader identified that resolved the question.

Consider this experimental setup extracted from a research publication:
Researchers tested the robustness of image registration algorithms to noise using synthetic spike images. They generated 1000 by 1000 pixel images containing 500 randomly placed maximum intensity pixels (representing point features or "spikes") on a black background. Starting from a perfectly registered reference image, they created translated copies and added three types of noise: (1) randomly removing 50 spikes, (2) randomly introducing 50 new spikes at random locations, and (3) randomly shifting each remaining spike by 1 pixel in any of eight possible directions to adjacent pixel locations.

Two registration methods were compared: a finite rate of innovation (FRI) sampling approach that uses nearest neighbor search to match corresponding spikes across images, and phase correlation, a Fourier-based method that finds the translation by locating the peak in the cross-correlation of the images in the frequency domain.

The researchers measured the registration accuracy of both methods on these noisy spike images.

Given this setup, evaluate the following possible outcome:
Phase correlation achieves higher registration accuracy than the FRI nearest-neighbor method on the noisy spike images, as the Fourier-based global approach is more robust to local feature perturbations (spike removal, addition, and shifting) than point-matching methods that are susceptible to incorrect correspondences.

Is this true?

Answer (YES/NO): NO